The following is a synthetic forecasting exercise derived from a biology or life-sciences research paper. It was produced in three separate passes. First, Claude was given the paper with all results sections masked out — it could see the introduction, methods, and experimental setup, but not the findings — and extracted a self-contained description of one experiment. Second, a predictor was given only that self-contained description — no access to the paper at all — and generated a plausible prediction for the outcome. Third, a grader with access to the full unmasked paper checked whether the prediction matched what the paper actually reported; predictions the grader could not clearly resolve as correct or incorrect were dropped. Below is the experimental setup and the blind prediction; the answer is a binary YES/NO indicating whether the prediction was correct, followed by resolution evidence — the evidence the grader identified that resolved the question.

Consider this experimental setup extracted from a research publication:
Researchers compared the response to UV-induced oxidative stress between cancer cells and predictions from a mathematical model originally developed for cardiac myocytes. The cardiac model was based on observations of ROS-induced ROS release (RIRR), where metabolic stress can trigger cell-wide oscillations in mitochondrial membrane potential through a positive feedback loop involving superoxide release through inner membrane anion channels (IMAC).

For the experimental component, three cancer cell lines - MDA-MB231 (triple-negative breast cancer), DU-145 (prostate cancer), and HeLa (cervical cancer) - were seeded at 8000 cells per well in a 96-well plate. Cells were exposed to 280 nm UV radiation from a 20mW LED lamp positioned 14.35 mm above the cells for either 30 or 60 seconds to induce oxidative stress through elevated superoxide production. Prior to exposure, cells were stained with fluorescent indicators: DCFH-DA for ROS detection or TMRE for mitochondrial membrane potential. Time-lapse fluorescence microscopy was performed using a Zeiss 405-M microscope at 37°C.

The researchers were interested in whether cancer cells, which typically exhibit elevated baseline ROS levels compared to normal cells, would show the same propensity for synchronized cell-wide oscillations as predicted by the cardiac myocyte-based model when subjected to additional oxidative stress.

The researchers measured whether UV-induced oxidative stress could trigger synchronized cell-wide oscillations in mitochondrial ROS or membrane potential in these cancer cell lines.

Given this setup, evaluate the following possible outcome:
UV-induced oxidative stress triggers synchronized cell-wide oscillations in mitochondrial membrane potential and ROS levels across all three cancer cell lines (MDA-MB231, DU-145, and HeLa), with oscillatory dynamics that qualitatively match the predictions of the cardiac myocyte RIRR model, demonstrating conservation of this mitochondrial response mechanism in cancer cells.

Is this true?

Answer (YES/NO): NO